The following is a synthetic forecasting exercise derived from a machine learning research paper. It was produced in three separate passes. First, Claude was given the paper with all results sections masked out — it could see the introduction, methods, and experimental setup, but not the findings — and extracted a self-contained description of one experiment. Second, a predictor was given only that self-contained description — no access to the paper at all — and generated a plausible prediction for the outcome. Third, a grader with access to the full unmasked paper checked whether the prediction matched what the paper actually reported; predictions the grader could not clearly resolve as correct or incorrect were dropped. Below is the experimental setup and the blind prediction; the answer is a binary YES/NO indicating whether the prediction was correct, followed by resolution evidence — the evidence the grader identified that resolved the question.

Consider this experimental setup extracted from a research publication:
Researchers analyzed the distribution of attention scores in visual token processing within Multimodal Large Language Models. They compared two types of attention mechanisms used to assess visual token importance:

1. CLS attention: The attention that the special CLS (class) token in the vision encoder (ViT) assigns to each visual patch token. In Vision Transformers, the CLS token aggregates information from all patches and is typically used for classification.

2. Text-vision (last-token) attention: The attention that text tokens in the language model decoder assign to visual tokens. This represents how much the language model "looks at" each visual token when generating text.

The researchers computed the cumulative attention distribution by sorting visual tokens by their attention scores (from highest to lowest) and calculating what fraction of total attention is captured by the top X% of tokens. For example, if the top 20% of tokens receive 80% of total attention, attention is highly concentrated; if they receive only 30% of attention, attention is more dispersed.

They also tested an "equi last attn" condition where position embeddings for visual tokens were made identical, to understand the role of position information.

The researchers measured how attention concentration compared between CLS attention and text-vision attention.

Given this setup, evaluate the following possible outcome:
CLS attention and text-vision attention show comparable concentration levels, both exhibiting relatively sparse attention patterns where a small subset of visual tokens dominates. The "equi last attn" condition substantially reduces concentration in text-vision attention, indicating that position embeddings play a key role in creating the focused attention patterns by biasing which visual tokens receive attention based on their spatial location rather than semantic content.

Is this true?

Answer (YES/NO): NO